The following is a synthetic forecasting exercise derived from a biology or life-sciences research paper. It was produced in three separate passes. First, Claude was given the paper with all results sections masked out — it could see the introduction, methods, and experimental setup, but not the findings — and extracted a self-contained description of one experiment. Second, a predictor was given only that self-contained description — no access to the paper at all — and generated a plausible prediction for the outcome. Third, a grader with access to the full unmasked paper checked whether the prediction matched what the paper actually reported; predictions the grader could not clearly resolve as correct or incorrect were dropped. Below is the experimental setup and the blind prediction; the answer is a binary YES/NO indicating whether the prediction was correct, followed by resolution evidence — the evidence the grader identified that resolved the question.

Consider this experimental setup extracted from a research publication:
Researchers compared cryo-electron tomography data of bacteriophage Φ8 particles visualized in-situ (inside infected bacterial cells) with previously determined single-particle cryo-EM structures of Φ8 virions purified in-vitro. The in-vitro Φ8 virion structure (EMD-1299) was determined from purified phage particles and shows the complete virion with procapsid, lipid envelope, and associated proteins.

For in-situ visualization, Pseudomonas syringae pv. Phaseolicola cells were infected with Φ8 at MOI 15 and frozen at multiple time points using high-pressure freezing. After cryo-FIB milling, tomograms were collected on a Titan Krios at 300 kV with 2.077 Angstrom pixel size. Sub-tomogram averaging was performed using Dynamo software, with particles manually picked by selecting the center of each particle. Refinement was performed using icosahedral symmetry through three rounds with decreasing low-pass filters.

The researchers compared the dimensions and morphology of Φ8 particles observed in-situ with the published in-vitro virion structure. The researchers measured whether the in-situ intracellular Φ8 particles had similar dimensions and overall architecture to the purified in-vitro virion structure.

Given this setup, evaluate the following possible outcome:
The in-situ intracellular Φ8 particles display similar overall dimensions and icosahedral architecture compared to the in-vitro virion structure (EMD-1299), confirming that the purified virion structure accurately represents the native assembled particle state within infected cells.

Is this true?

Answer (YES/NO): YES